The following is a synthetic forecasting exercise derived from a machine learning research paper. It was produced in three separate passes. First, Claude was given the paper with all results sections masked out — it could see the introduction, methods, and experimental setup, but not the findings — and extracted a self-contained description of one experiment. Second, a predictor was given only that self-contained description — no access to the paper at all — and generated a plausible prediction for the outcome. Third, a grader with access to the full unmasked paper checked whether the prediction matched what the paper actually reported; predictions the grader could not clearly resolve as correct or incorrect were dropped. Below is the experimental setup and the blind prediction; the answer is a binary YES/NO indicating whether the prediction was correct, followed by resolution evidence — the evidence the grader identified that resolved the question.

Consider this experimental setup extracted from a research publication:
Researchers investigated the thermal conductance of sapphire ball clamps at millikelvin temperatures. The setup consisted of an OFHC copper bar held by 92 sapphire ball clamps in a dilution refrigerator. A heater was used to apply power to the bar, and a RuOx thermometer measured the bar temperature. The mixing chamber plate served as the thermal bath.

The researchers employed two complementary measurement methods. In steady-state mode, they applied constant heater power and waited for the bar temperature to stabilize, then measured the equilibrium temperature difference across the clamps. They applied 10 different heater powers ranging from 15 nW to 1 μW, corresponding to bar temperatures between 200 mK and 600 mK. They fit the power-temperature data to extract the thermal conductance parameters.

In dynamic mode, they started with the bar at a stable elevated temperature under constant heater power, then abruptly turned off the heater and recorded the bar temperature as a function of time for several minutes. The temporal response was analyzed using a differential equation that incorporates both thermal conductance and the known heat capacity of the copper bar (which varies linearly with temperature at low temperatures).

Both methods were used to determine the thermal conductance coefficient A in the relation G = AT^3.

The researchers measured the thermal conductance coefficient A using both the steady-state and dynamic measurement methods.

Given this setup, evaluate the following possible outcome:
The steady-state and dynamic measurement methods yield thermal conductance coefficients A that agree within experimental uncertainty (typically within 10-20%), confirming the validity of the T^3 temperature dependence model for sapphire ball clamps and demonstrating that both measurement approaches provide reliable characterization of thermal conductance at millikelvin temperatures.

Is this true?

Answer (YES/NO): NO